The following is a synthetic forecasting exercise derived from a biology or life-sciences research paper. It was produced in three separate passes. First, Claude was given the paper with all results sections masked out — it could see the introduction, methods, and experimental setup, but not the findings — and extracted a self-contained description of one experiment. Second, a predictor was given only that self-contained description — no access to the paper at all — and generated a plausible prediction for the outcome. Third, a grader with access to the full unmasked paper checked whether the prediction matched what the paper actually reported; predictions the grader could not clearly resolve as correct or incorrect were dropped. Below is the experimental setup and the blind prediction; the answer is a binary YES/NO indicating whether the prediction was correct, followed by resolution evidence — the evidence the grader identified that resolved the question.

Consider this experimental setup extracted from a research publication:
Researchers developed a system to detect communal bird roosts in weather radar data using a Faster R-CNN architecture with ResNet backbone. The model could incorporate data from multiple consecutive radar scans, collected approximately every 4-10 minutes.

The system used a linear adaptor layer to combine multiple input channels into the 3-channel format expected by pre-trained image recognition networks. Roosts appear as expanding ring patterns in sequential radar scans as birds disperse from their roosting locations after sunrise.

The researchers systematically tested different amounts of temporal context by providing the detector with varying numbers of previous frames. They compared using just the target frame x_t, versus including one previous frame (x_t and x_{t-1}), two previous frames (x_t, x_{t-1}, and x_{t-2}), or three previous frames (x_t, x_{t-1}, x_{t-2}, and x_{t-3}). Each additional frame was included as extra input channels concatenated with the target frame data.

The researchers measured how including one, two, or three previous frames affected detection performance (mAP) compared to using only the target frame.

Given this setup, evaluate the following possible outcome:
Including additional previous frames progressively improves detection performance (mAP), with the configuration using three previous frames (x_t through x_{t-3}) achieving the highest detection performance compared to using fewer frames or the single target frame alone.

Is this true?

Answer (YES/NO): NO